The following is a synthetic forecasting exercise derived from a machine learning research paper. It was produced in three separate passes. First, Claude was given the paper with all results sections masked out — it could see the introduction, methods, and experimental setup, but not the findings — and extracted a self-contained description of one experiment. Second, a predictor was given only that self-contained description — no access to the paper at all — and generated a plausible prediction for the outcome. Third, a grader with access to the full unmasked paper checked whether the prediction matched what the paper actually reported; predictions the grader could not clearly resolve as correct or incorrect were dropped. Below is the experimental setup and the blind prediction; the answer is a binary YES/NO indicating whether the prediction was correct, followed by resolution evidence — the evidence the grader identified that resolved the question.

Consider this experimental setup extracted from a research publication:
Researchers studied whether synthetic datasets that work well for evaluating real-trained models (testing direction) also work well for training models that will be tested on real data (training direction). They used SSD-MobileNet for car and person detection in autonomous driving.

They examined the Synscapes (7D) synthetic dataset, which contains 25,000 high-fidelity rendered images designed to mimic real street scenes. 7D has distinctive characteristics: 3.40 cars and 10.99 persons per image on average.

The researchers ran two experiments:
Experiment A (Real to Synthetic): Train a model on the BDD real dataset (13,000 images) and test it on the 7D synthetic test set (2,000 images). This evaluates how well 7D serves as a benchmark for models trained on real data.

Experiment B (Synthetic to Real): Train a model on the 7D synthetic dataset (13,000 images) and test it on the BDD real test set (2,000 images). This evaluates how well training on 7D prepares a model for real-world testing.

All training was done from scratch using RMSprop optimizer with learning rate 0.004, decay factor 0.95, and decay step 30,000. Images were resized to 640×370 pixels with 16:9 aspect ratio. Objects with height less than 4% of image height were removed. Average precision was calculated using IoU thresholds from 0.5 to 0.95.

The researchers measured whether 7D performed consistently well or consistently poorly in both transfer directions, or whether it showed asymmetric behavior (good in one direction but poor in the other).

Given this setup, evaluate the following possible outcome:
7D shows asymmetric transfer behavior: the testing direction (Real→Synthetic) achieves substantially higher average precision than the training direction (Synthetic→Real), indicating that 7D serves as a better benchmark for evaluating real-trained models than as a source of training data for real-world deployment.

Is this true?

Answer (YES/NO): YES